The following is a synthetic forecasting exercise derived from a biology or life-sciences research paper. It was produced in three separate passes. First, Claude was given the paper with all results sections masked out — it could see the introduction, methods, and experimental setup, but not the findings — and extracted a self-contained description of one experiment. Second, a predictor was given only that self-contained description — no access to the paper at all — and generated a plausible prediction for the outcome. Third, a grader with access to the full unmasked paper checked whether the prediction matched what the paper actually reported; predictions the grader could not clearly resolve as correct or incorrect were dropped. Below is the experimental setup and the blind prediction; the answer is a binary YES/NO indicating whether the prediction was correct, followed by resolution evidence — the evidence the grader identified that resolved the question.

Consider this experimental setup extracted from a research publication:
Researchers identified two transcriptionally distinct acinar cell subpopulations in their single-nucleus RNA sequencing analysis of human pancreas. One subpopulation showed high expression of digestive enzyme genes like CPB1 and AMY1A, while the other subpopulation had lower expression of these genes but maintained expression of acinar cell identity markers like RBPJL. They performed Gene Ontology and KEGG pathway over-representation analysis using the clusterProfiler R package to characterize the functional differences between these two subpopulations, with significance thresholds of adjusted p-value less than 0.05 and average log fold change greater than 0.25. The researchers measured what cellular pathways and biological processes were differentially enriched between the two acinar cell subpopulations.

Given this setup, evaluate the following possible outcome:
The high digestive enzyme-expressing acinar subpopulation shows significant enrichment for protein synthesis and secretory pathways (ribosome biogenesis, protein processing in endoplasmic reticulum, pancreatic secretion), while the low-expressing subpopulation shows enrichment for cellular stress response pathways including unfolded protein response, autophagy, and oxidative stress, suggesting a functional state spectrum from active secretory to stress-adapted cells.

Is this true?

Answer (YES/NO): NO